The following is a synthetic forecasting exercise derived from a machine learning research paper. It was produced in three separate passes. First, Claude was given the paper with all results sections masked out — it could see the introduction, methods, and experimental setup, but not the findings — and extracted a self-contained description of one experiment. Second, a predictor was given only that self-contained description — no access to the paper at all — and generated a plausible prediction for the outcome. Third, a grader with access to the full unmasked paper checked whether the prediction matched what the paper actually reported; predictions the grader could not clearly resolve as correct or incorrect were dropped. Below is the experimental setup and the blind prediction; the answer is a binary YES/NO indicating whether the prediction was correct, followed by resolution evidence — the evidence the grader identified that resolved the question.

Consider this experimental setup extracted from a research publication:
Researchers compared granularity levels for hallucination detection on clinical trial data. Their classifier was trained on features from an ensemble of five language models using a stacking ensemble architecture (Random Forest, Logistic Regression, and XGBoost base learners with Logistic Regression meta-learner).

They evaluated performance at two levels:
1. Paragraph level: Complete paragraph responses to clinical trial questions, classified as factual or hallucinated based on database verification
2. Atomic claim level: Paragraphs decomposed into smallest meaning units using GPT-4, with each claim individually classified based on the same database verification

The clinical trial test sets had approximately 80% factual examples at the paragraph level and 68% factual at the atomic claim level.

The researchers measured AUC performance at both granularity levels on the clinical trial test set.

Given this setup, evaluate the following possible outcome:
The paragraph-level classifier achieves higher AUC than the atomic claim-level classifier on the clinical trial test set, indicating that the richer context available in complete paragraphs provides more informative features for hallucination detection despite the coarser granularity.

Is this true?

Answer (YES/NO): YES